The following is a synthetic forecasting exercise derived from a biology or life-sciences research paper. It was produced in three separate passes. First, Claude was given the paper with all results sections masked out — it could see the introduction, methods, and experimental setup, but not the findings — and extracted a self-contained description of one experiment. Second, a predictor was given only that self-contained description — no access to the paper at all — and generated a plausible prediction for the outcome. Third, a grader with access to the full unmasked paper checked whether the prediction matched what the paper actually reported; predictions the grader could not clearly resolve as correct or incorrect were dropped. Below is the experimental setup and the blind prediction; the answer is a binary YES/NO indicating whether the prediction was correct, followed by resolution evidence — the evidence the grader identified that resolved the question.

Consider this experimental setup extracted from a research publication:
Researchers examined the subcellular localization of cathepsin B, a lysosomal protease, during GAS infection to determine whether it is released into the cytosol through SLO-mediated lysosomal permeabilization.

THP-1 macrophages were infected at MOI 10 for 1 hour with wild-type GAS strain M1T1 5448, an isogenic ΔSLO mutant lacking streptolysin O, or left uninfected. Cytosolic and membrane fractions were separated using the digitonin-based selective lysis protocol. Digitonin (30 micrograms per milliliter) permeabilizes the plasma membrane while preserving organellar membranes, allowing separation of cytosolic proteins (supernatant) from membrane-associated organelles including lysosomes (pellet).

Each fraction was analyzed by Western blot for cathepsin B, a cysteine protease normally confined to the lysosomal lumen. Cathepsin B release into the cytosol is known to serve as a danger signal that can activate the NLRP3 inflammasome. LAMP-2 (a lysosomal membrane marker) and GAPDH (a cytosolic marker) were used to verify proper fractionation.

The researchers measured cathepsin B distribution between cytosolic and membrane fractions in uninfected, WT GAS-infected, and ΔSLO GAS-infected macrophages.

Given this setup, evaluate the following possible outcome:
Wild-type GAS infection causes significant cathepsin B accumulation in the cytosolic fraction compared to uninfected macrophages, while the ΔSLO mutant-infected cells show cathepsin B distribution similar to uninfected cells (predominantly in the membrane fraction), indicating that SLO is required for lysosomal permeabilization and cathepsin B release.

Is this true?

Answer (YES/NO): NO